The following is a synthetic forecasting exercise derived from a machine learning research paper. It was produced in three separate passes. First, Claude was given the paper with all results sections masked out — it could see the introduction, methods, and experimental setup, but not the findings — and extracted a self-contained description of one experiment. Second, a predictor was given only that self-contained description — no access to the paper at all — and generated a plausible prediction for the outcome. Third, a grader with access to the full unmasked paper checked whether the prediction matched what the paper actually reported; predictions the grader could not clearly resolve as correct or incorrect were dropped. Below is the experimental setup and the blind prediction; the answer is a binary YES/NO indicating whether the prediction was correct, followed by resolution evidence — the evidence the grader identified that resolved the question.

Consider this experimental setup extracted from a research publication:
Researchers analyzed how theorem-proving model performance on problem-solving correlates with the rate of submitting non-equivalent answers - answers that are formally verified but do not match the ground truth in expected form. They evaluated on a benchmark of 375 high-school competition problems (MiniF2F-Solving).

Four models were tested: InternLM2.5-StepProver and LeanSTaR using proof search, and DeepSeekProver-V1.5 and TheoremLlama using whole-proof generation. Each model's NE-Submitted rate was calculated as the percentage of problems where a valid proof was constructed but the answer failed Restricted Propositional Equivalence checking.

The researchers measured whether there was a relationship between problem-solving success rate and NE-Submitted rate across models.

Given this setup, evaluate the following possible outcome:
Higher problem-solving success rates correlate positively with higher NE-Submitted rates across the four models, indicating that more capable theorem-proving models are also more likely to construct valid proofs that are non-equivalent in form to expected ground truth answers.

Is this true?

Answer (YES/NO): NO